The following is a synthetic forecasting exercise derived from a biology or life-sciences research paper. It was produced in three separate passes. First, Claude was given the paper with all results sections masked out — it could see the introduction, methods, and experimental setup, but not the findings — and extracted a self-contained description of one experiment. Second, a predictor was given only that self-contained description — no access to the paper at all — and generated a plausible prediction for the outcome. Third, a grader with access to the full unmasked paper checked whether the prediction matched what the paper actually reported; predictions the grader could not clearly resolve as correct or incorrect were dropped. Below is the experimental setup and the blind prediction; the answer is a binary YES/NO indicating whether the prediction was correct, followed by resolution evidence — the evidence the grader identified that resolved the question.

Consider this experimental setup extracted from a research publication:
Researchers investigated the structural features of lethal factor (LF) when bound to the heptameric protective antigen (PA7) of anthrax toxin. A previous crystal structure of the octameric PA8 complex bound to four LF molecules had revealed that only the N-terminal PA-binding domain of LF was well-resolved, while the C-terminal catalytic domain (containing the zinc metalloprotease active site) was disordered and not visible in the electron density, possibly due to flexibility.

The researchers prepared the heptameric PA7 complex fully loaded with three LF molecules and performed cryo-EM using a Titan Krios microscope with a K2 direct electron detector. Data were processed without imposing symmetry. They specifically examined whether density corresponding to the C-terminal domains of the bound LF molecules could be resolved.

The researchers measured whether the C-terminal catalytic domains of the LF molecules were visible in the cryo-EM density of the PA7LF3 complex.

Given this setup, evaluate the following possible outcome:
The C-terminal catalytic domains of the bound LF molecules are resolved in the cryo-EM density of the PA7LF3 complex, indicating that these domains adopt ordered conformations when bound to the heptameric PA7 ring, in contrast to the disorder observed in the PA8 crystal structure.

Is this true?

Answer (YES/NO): NO